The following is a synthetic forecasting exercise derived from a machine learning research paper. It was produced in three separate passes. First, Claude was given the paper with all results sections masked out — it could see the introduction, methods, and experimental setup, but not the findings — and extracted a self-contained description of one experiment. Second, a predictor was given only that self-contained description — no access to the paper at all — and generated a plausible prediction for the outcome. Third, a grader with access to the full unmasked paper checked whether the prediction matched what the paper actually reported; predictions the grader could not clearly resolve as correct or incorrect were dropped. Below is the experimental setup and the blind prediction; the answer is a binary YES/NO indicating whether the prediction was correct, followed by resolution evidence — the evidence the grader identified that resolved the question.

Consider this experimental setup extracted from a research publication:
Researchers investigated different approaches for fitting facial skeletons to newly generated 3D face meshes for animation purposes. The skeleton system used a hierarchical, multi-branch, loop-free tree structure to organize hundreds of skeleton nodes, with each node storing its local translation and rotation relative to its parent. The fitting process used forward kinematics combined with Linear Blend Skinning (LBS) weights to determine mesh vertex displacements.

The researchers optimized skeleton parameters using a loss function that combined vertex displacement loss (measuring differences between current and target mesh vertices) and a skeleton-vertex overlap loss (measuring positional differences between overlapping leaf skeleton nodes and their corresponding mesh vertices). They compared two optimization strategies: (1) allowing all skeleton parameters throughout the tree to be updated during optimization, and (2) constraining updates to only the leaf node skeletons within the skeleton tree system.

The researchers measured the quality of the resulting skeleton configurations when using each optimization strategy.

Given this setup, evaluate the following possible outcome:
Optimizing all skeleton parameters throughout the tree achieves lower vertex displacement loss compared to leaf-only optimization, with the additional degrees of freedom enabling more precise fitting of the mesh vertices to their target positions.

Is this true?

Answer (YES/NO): NO